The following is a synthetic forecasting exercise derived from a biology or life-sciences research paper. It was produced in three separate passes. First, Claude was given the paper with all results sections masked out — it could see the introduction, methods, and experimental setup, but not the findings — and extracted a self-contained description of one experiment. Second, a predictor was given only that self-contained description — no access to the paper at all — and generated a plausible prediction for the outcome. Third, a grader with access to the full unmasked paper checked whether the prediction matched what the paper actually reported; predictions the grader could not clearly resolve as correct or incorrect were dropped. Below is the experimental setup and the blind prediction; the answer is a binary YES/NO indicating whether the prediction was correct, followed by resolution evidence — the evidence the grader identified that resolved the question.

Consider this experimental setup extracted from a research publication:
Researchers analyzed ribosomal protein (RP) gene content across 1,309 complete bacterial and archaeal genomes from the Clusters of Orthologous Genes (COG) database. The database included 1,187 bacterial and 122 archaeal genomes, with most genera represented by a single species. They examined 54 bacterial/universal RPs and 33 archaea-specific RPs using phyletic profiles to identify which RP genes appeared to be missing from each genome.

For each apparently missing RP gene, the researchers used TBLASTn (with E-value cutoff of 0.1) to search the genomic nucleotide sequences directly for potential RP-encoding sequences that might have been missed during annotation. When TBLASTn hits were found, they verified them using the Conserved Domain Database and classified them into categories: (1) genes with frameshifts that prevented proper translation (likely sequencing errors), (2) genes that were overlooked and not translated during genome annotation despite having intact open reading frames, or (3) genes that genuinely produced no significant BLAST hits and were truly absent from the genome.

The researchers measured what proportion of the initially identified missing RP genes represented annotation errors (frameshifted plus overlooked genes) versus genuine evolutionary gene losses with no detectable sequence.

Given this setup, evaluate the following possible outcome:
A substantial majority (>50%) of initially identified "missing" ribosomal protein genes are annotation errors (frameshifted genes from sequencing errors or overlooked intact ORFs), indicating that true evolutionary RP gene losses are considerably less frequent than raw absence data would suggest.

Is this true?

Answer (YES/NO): NO